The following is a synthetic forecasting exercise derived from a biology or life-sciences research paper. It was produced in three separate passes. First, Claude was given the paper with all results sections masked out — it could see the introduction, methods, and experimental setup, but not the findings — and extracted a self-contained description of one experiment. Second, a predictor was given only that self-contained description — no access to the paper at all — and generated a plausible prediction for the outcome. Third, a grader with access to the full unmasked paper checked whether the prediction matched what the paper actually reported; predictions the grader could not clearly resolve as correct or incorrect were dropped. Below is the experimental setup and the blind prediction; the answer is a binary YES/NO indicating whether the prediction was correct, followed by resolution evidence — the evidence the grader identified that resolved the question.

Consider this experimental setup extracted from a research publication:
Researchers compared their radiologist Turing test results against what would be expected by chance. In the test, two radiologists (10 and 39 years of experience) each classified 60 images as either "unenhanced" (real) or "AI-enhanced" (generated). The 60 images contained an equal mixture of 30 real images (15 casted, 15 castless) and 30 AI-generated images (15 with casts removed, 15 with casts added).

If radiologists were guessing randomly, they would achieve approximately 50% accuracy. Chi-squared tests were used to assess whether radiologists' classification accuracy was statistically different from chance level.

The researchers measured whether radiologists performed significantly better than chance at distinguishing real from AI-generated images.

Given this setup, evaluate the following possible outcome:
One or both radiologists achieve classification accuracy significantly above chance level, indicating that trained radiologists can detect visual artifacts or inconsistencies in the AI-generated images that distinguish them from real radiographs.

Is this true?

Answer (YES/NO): NO